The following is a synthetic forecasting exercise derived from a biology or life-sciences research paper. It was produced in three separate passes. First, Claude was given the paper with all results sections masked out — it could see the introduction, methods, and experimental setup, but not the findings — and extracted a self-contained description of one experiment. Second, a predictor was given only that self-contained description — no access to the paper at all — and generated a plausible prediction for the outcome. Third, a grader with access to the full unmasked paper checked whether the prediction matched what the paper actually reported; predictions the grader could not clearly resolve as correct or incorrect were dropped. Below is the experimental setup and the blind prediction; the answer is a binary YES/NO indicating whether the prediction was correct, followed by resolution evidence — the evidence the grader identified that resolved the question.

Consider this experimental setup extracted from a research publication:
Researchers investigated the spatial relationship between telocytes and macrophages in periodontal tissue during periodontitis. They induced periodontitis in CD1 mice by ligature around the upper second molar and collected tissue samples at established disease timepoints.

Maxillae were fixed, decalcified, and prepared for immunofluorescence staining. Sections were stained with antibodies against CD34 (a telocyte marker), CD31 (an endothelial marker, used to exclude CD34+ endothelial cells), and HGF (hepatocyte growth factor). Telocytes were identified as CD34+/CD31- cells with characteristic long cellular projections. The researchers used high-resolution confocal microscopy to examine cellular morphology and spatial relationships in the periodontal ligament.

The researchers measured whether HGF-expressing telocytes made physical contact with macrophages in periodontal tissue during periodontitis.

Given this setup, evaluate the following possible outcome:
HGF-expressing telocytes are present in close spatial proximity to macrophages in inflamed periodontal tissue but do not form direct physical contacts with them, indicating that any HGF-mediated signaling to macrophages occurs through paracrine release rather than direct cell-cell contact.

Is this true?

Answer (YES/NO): NO